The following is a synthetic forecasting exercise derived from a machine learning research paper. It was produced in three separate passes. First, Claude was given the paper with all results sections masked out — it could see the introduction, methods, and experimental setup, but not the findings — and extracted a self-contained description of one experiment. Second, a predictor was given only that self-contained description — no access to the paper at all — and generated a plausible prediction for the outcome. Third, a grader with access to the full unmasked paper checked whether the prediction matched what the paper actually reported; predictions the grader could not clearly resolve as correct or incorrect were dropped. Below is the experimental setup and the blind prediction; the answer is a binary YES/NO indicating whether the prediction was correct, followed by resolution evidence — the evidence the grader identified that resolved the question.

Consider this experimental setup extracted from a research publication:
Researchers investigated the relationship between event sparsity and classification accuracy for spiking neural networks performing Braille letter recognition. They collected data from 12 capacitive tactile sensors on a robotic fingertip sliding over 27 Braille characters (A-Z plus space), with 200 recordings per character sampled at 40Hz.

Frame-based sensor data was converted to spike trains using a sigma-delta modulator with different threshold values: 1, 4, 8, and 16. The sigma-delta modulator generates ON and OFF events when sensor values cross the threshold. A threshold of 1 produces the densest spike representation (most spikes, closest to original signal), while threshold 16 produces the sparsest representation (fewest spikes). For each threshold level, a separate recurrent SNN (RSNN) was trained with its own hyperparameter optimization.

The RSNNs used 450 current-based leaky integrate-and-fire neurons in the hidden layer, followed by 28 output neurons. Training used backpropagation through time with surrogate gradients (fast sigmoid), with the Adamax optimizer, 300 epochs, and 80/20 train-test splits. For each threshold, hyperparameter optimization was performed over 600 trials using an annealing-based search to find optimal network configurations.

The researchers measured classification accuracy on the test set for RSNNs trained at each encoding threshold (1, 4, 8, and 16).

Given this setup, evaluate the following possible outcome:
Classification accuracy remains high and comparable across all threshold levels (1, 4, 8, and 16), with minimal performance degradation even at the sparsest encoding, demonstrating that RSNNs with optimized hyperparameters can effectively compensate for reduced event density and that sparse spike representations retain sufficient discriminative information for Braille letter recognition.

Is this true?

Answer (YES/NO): NO